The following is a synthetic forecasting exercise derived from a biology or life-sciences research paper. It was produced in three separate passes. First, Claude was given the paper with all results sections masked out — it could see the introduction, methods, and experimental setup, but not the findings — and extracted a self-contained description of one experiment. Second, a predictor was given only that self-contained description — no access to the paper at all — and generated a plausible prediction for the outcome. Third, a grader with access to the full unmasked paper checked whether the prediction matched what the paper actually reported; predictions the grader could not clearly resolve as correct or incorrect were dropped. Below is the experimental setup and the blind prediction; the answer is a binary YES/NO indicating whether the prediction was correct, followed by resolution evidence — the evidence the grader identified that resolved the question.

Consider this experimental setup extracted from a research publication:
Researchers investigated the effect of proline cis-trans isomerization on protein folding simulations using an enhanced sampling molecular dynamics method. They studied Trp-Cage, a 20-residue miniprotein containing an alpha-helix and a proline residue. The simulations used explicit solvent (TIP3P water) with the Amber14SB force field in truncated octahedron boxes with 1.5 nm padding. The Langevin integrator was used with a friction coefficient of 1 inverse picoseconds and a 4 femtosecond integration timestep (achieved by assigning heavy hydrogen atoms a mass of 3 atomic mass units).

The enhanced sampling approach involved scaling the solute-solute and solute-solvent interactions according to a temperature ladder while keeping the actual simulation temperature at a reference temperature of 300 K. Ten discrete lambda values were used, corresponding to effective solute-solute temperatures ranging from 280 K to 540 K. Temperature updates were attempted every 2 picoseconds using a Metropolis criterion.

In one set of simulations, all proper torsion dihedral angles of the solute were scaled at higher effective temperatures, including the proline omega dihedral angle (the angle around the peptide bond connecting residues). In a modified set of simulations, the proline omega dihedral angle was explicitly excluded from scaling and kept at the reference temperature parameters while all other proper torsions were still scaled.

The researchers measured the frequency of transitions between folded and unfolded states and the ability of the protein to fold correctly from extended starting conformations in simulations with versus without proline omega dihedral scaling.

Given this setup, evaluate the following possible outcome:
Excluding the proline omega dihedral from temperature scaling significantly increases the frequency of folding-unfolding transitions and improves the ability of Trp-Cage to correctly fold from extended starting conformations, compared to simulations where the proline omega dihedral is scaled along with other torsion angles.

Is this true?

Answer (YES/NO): YES